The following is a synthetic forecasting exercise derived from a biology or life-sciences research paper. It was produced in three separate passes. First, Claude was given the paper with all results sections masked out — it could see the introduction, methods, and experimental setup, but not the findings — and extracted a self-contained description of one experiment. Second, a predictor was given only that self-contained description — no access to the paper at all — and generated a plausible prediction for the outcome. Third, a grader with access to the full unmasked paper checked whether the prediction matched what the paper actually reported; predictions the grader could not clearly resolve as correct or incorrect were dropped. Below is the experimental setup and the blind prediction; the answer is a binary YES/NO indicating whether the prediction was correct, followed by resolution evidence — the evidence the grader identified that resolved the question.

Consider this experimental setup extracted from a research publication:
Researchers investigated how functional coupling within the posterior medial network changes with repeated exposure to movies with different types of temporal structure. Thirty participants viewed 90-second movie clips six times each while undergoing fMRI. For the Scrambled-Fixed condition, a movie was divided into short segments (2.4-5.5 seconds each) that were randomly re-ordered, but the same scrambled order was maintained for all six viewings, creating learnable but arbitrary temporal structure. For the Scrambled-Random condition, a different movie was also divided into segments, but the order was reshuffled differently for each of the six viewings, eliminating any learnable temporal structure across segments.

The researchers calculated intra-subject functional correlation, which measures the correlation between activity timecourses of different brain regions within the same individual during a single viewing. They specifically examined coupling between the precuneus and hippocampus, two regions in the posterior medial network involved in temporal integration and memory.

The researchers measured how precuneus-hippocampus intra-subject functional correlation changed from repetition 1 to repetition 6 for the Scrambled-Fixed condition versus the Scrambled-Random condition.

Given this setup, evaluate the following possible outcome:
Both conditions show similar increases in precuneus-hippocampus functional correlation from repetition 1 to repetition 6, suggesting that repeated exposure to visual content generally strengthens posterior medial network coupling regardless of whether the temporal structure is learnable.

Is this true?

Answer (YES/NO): NO